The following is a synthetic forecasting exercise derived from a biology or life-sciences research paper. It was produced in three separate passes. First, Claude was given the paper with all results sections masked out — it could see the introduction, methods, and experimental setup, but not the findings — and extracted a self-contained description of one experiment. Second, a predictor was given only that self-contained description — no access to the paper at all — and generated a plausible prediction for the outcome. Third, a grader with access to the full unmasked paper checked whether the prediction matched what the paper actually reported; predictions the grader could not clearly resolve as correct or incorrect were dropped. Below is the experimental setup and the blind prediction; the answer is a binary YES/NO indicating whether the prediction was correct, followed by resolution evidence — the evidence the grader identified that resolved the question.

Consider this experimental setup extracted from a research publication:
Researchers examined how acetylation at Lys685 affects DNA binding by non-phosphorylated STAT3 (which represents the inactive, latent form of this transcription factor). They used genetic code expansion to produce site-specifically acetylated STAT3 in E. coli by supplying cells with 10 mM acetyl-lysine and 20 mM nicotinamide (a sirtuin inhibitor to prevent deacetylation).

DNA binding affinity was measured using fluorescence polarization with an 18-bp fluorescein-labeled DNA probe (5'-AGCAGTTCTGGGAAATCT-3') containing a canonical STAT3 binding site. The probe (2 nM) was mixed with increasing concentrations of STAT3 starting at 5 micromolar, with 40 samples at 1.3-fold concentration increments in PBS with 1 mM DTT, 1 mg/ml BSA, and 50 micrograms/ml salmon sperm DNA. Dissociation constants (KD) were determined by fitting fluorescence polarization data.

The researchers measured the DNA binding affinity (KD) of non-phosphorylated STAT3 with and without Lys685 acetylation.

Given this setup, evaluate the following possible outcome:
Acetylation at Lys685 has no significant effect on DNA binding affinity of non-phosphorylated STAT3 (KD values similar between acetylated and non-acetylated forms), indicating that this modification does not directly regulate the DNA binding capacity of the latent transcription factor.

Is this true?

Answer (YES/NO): YES